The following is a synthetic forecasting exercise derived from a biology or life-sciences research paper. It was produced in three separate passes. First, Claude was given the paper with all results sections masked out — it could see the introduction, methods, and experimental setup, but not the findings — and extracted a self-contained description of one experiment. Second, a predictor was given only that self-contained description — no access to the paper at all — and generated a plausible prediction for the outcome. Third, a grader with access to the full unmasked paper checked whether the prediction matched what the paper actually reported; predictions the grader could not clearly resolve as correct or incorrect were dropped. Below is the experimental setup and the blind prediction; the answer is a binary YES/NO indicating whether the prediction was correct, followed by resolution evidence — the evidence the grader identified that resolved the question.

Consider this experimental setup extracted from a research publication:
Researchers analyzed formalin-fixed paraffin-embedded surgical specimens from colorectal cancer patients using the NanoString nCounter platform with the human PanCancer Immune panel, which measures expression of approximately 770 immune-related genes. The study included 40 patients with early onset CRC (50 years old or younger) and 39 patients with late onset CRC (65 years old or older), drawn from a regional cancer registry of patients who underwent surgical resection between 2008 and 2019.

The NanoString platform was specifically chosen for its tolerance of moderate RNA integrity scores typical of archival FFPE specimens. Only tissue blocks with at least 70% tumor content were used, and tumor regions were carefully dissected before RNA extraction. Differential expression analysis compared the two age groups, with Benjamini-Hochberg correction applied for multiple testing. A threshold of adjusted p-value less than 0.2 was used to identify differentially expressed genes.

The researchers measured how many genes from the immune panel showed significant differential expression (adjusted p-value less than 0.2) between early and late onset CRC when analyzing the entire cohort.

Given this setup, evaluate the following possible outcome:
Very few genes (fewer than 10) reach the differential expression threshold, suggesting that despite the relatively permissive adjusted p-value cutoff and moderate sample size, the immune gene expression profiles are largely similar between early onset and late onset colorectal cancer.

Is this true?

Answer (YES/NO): NO